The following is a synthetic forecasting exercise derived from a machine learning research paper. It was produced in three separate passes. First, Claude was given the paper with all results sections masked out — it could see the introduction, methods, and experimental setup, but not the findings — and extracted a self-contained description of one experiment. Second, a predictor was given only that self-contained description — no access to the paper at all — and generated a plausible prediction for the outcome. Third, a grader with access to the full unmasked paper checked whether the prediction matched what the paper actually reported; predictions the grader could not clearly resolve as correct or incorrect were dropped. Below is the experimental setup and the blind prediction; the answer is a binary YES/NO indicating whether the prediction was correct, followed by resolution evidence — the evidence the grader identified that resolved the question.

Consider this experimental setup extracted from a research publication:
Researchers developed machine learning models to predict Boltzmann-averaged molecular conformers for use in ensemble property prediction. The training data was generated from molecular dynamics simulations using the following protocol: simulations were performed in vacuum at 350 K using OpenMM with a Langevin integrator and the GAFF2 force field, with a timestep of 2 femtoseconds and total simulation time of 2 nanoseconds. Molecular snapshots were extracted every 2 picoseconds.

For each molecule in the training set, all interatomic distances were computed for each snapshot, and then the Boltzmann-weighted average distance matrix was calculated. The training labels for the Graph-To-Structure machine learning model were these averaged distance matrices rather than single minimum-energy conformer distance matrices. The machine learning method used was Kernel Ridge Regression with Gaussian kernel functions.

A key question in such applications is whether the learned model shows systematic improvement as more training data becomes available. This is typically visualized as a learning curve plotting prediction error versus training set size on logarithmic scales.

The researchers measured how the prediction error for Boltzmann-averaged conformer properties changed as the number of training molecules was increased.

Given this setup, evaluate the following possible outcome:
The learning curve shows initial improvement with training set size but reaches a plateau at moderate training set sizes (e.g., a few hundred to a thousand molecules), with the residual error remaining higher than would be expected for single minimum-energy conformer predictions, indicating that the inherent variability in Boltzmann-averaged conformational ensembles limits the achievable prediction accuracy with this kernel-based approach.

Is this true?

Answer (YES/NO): NO